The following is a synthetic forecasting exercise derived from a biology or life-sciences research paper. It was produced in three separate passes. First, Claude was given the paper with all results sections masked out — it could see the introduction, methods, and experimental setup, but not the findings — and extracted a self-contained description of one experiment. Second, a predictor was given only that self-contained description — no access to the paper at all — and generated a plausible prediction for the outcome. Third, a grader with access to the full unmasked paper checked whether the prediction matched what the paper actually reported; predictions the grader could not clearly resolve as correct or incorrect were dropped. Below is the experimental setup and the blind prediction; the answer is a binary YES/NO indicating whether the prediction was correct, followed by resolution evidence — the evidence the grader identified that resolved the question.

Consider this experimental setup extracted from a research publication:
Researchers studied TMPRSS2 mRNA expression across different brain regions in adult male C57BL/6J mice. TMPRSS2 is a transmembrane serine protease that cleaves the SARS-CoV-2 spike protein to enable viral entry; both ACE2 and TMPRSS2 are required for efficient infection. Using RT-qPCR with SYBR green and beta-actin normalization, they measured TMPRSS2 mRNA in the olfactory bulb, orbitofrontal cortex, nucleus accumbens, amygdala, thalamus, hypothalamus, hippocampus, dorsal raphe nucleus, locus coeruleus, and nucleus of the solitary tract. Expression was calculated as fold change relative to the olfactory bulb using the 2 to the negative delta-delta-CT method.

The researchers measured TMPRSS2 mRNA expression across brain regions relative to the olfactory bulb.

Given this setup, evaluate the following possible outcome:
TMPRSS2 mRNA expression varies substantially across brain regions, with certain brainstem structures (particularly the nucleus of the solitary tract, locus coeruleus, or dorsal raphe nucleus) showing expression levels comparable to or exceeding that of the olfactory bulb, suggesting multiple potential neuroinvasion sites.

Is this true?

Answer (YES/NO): YES